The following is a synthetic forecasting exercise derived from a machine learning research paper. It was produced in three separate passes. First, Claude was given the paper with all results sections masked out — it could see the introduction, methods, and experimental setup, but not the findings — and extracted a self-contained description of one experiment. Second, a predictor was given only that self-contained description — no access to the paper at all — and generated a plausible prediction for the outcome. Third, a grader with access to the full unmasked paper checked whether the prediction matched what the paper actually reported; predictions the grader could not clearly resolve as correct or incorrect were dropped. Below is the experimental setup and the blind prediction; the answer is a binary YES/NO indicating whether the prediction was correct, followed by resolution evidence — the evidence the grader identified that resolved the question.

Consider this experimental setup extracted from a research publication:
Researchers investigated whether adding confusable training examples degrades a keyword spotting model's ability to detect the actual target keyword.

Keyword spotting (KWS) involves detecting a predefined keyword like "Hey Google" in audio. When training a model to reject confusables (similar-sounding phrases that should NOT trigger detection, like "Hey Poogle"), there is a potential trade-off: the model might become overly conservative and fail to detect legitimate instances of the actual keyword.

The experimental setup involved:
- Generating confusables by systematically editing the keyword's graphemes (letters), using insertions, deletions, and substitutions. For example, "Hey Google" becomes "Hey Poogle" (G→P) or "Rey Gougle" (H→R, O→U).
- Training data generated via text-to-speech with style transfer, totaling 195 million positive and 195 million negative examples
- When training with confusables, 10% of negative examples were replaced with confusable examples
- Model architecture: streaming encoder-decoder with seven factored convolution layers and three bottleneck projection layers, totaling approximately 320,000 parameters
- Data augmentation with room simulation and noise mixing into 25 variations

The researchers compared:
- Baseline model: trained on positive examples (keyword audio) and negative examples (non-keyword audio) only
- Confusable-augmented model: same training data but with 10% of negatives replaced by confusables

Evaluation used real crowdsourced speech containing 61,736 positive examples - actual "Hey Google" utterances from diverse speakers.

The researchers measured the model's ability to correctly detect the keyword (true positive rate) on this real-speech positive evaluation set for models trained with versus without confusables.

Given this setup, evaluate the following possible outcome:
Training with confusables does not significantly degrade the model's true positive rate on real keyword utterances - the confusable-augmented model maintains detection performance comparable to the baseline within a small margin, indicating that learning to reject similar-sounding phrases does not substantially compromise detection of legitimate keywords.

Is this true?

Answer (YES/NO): YES